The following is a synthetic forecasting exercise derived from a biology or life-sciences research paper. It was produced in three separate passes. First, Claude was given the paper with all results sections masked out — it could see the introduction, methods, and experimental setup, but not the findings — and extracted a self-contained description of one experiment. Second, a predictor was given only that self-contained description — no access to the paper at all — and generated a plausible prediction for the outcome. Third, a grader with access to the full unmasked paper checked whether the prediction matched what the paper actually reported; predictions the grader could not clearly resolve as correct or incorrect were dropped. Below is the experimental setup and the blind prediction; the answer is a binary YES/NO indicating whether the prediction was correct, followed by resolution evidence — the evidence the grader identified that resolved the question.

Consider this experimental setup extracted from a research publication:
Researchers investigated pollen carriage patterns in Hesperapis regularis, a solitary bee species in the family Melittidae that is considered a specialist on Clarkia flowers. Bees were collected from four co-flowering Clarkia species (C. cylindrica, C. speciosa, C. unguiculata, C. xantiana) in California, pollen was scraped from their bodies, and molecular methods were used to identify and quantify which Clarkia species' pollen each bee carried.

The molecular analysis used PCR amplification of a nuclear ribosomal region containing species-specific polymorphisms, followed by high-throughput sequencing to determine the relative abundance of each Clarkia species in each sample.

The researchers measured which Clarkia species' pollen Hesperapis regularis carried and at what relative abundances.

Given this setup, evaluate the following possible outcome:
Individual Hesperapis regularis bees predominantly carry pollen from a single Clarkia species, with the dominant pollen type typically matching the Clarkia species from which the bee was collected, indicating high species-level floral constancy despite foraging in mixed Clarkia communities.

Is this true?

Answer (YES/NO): YES